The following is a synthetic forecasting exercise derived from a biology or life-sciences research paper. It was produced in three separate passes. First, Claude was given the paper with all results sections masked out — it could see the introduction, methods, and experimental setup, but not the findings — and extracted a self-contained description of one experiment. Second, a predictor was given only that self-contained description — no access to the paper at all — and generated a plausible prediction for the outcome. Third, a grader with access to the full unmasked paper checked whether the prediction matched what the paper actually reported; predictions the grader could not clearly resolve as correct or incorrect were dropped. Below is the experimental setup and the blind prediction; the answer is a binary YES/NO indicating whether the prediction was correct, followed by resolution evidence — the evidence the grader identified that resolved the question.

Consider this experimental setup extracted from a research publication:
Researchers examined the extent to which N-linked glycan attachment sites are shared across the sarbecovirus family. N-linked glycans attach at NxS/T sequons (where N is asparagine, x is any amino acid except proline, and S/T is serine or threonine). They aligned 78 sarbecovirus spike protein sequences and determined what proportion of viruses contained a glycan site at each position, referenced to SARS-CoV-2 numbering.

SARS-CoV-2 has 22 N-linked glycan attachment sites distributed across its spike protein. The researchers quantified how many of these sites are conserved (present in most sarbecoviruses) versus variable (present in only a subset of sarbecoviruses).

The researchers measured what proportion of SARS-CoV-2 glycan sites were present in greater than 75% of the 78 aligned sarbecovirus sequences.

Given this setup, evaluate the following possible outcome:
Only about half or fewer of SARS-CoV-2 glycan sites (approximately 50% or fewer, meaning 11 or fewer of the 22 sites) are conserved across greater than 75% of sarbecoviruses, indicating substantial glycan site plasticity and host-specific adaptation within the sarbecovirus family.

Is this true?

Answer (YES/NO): NO